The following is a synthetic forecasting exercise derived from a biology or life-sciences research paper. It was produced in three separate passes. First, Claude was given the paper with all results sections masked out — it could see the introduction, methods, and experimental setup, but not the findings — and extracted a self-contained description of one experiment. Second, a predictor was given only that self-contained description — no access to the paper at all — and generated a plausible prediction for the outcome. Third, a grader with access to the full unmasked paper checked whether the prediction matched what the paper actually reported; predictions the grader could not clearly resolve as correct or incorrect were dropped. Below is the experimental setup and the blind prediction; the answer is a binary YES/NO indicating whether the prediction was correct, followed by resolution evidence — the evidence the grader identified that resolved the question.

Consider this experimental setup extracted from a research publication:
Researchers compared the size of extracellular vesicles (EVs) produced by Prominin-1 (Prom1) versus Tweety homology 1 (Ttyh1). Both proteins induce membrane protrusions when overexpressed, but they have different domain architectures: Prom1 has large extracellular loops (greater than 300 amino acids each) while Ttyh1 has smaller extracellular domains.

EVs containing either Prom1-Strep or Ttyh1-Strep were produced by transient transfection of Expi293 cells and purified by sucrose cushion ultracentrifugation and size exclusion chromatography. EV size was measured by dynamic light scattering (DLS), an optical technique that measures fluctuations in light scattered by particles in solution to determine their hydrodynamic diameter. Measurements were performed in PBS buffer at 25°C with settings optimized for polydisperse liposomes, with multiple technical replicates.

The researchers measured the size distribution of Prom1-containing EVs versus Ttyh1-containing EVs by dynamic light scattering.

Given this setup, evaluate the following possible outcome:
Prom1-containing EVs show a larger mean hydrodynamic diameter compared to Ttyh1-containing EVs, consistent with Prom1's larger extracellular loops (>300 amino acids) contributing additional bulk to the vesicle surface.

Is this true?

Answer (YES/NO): NO